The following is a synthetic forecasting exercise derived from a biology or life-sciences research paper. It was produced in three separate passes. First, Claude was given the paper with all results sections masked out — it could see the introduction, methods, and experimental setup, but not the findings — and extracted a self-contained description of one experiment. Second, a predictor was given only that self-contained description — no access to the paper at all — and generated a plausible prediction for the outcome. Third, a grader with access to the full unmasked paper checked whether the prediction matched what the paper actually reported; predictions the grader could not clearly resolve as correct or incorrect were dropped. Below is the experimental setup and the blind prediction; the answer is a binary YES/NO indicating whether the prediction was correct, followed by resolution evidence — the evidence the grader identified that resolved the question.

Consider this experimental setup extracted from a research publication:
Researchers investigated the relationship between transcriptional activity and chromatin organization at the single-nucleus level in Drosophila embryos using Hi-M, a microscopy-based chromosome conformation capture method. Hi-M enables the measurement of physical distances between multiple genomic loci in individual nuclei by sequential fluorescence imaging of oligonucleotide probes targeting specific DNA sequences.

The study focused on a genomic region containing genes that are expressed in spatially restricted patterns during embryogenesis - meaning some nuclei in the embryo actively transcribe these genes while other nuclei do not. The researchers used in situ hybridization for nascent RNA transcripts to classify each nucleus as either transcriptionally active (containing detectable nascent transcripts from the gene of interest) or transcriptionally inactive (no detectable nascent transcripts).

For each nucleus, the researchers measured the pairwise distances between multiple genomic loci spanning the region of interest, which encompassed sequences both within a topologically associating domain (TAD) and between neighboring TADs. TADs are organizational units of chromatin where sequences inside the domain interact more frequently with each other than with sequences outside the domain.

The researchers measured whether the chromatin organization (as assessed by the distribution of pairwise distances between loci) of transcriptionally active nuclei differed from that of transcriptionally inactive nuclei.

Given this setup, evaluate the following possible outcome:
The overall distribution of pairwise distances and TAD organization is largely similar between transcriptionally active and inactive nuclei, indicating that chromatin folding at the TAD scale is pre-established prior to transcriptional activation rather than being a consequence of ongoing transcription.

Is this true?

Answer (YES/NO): YES